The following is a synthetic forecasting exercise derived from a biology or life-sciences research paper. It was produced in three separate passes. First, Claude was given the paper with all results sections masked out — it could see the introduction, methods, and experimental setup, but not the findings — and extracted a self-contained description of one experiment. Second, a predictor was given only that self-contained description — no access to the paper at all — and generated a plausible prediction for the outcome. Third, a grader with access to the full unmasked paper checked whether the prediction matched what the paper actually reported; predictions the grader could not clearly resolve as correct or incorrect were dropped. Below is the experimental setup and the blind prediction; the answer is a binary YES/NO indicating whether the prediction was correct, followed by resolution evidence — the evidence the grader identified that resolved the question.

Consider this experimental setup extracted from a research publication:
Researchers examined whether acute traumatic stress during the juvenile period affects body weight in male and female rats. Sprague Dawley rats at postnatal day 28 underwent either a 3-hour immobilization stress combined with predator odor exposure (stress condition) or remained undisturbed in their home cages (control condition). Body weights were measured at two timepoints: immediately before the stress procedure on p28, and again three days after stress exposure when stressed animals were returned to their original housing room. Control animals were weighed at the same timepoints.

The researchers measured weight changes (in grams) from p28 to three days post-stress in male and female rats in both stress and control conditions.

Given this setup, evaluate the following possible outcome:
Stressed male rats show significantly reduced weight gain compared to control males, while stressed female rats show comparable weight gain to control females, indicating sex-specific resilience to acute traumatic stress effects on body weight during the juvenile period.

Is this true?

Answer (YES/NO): NO